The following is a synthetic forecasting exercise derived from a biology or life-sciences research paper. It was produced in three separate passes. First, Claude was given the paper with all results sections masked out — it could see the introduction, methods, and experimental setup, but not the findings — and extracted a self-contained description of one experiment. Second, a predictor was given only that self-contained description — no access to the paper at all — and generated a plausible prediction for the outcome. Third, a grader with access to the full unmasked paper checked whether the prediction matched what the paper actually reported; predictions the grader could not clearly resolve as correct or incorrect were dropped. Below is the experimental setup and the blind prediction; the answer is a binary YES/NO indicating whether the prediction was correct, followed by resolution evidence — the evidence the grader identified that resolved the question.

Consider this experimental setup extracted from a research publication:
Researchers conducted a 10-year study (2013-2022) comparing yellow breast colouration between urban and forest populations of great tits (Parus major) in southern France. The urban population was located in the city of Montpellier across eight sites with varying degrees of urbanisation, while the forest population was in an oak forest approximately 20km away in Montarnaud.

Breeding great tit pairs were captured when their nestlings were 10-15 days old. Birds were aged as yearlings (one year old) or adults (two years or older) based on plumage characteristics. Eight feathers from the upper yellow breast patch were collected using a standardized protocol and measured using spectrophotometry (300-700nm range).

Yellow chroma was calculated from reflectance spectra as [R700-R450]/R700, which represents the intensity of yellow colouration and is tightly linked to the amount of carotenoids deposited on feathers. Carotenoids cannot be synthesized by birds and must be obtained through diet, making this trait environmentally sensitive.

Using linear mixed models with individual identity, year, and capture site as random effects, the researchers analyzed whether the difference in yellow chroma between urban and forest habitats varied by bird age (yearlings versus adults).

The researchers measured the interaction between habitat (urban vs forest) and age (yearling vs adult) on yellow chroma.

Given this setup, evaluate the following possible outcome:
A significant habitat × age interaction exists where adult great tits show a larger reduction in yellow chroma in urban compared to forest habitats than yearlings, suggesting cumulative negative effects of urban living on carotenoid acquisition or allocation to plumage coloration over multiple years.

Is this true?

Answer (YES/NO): NO